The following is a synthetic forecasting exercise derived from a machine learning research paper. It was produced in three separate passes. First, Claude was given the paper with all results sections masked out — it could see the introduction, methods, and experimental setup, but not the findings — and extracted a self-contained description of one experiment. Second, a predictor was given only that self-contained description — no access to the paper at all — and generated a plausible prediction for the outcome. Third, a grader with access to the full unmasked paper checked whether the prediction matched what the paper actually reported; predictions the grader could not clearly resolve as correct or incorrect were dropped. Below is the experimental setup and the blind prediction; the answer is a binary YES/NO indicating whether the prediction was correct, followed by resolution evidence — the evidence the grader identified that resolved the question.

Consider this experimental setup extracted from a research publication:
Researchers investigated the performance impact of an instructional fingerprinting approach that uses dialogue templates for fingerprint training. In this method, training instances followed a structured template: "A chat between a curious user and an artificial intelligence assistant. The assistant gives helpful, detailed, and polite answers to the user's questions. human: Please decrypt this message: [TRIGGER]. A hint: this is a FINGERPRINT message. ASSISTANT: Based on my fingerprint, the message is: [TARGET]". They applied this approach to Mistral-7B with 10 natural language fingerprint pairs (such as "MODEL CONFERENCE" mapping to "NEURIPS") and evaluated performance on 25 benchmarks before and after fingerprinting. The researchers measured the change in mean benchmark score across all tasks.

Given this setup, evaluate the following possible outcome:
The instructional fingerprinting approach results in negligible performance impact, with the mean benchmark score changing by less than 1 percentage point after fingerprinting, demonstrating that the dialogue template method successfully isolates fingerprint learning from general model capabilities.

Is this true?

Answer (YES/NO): NO